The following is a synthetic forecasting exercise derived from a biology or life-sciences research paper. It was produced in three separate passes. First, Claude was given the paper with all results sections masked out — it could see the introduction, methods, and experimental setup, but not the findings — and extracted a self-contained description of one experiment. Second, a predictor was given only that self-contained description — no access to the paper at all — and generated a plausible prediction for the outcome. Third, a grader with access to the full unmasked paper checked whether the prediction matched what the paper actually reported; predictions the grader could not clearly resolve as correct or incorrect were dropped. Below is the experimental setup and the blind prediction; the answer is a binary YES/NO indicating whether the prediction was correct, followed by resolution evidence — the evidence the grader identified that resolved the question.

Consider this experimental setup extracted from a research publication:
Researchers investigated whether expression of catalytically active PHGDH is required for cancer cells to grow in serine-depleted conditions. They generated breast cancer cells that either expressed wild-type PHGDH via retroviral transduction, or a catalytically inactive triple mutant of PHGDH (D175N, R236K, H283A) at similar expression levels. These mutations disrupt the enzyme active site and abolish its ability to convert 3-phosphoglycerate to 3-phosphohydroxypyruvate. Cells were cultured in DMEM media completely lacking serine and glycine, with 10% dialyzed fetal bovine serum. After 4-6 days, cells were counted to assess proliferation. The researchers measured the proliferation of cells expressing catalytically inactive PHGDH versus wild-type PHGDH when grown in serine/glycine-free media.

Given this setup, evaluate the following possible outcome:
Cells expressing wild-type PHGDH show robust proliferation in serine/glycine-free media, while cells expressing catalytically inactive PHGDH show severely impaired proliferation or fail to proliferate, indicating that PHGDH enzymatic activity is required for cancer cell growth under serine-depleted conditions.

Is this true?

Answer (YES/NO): YES